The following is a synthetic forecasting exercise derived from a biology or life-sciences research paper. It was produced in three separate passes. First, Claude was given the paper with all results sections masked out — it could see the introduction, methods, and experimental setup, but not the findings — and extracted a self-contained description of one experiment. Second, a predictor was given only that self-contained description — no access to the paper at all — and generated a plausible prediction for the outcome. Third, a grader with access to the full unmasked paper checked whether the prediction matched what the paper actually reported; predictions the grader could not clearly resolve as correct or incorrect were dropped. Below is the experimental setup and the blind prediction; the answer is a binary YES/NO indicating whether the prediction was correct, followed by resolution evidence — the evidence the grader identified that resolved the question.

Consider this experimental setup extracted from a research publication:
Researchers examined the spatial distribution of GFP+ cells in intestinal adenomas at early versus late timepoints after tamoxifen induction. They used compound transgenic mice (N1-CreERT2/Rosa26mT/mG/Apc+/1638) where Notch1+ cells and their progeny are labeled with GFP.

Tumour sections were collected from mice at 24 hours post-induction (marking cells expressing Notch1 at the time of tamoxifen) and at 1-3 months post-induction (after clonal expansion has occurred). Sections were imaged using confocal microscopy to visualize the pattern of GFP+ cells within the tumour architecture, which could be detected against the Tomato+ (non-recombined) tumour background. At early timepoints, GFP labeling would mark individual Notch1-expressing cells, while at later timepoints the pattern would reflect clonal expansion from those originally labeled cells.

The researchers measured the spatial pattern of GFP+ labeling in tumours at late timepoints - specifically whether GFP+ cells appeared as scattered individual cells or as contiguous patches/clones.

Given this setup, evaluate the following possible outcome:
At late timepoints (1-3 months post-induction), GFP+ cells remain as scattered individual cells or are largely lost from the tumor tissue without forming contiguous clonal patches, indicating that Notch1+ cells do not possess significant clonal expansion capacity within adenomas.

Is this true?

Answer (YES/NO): NO